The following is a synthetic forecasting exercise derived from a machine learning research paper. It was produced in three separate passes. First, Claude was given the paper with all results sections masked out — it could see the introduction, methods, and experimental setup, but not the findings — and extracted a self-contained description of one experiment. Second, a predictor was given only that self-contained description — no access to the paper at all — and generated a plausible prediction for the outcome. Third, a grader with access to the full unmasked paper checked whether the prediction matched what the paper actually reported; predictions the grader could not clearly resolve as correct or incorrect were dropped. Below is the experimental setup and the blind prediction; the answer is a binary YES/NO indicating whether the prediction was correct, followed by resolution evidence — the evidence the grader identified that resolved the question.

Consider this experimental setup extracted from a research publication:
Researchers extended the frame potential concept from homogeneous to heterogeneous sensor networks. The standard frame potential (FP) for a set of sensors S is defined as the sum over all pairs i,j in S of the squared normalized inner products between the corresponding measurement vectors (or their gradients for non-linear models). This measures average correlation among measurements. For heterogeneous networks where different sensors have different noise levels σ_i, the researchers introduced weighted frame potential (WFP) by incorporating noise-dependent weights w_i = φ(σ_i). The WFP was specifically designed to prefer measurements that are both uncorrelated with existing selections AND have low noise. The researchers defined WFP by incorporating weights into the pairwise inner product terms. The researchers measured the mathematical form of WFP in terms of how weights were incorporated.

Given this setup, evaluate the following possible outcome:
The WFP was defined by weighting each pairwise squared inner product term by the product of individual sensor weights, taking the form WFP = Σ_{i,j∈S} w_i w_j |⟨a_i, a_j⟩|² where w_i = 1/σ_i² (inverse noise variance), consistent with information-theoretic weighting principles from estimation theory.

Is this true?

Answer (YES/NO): NO